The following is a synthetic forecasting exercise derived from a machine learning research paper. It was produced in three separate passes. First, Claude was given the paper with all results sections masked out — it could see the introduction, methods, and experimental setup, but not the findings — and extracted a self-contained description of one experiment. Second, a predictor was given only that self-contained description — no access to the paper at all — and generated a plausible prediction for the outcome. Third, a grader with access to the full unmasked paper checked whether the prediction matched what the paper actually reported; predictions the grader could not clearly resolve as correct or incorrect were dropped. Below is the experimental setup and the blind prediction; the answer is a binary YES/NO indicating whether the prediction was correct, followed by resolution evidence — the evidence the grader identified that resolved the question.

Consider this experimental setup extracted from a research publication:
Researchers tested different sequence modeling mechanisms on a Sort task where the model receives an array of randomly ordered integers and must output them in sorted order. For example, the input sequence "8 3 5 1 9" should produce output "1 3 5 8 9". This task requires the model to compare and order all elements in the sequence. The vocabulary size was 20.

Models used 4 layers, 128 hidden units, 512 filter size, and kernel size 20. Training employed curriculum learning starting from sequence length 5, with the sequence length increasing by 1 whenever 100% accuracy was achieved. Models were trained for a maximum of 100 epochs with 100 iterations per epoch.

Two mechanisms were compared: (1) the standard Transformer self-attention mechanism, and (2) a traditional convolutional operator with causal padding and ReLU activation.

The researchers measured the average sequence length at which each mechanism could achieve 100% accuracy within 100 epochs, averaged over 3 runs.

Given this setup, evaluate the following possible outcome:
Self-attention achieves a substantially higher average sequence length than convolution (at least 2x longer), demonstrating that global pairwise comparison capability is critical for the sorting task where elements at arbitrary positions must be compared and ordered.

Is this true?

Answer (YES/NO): NO